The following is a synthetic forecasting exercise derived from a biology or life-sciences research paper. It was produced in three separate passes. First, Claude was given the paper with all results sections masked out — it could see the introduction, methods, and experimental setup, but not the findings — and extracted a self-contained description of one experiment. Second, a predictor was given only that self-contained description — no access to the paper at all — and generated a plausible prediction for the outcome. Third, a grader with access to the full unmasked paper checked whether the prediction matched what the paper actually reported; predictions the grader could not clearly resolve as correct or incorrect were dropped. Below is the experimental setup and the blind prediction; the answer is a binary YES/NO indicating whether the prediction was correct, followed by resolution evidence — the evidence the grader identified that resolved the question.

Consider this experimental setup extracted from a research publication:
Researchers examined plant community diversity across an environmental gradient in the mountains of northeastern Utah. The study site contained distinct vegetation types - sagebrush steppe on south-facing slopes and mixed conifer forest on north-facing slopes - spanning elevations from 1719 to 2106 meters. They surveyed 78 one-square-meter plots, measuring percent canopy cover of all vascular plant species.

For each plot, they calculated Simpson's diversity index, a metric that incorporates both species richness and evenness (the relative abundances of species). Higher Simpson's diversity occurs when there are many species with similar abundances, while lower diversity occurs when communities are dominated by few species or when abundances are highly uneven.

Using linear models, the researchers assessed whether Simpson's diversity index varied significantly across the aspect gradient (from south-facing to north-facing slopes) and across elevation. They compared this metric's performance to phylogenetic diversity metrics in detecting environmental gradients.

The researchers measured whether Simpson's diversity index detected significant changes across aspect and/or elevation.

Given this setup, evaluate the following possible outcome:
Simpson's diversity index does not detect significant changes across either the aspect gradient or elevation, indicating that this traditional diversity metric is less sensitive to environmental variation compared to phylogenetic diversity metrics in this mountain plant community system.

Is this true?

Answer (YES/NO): YES